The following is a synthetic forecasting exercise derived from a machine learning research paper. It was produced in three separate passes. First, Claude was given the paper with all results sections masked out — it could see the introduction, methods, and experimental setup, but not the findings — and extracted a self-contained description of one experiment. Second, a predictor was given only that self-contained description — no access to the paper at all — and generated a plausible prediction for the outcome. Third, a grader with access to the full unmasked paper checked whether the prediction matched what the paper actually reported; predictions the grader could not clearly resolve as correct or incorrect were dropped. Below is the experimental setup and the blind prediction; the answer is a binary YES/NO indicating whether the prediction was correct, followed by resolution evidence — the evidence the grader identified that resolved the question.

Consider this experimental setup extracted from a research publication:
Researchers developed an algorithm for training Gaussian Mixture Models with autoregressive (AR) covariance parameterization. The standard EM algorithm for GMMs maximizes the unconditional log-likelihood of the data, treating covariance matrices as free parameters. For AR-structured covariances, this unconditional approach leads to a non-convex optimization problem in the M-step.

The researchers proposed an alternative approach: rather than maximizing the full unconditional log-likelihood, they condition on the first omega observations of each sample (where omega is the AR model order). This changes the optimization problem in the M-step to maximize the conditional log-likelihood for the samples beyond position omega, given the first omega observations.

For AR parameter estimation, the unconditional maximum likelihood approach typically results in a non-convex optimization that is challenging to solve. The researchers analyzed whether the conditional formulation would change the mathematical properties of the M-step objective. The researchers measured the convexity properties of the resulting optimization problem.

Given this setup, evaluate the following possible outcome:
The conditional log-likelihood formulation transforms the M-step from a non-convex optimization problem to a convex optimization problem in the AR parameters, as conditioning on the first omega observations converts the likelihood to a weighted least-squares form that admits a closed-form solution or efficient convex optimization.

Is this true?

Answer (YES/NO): YES